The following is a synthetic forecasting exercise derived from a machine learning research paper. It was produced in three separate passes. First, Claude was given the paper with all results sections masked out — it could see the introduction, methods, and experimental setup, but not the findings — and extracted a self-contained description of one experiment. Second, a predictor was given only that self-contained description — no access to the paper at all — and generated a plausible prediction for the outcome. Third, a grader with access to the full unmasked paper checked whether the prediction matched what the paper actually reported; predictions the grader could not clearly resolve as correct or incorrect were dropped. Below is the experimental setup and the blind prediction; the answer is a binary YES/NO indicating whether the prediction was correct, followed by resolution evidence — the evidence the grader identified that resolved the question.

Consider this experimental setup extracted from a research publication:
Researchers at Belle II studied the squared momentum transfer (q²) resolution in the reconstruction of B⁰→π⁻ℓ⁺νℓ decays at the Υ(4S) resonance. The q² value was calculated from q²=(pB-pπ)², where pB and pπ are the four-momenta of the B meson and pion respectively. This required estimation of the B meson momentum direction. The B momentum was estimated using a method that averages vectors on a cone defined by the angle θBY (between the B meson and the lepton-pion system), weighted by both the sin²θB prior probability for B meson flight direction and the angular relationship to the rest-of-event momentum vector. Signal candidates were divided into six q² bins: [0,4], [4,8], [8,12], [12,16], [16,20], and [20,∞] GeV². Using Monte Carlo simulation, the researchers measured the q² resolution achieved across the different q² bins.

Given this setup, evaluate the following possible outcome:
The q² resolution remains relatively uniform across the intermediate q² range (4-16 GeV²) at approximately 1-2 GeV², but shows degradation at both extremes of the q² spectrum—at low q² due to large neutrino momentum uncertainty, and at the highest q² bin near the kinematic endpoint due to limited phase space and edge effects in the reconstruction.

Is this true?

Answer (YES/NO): NO